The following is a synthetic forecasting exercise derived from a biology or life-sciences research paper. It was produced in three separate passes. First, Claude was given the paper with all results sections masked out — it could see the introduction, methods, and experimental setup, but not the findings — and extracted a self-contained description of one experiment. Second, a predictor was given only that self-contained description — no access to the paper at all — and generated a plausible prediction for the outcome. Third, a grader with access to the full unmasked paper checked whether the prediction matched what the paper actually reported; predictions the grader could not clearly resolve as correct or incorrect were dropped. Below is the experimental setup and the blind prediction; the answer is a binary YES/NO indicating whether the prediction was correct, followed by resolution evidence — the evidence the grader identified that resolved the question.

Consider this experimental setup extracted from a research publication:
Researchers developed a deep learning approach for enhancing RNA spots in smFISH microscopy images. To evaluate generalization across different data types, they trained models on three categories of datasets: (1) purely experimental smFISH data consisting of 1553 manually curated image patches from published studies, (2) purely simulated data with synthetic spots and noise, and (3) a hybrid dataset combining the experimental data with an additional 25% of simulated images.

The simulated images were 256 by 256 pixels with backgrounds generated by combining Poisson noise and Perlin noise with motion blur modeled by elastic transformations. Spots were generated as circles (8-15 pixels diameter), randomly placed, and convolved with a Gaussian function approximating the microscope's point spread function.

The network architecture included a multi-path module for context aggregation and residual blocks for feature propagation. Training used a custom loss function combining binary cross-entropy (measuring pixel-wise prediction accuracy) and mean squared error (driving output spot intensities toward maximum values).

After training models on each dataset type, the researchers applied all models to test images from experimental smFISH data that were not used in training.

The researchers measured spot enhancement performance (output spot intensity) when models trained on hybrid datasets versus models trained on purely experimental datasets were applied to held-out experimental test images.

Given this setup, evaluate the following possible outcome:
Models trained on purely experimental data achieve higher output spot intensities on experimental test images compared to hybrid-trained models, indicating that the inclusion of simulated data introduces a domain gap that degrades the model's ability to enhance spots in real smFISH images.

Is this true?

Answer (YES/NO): YES